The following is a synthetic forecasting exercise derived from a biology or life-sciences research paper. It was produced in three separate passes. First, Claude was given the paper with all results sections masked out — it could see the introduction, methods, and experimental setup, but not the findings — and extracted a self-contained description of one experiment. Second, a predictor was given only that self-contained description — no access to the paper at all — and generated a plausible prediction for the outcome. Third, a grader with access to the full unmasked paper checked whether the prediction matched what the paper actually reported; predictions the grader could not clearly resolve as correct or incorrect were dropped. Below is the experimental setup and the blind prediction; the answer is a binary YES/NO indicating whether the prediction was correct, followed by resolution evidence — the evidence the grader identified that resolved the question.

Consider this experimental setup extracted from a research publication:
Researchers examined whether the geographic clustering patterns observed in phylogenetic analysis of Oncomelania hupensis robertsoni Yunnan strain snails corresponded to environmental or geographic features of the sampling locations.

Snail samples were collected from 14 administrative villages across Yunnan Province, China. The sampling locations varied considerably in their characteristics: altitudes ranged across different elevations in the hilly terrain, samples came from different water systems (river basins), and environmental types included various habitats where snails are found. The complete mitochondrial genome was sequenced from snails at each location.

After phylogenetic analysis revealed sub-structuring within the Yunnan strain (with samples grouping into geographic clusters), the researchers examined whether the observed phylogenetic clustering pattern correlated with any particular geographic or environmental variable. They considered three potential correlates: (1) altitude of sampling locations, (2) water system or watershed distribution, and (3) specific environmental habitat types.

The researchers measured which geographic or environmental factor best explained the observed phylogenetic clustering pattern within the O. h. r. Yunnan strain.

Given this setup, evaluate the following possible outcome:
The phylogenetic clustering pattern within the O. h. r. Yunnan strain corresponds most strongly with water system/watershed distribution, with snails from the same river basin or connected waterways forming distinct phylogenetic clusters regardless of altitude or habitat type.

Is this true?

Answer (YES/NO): YES